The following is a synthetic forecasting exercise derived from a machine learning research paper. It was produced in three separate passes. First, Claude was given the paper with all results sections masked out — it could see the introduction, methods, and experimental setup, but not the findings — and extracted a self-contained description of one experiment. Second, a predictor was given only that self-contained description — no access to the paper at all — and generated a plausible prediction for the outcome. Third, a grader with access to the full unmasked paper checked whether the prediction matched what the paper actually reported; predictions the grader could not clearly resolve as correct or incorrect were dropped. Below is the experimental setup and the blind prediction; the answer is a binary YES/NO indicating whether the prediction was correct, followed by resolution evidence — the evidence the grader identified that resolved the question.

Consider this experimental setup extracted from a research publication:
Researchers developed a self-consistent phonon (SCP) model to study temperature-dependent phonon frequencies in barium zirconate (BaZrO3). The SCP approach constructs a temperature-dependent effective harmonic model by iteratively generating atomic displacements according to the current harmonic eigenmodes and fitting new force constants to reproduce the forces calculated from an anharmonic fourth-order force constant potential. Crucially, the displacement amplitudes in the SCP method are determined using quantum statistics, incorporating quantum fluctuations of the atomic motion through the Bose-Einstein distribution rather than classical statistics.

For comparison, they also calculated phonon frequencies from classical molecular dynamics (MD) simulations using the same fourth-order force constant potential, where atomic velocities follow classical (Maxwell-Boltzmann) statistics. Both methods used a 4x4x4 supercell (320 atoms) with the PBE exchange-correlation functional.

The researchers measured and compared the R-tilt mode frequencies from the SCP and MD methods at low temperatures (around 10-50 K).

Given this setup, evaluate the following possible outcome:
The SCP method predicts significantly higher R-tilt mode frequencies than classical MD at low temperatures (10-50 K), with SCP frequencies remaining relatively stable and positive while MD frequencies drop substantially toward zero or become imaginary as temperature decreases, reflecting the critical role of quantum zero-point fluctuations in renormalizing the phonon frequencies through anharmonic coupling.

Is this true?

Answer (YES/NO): NO